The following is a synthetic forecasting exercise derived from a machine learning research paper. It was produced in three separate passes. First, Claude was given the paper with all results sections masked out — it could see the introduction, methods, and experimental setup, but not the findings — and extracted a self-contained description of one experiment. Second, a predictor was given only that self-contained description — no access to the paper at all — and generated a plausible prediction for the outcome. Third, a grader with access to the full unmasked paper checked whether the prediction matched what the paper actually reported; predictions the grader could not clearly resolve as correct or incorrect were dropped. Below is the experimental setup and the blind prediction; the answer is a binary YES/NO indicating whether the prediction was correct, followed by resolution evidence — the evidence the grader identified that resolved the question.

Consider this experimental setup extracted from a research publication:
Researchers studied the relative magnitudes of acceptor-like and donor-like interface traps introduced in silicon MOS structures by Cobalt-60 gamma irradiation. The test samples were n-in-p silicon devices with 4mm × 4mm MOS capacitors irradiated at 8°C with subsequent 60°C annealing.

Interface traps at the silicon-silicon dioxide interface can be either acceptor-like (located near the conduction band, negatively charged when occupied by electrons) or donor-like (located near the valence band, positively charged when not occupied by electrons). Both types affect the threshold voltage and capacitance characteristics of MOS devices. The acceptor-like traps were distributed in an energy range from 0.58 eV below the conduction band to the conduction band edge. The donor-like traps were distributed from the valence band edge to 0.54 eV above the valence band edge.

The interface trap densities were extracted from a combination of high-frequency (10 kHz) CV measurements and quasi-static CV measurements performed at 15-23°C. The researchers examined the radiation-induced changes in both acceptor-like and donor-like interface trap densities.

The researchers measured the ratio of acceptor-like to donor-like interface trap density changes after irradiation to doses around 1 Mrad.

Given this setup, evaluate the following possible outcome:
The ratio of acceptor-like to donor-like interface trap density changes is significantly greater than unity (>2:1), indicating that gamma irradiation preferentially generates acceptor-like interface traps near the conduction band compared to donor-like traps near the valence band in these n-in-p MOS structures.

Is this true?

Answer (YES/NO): YES